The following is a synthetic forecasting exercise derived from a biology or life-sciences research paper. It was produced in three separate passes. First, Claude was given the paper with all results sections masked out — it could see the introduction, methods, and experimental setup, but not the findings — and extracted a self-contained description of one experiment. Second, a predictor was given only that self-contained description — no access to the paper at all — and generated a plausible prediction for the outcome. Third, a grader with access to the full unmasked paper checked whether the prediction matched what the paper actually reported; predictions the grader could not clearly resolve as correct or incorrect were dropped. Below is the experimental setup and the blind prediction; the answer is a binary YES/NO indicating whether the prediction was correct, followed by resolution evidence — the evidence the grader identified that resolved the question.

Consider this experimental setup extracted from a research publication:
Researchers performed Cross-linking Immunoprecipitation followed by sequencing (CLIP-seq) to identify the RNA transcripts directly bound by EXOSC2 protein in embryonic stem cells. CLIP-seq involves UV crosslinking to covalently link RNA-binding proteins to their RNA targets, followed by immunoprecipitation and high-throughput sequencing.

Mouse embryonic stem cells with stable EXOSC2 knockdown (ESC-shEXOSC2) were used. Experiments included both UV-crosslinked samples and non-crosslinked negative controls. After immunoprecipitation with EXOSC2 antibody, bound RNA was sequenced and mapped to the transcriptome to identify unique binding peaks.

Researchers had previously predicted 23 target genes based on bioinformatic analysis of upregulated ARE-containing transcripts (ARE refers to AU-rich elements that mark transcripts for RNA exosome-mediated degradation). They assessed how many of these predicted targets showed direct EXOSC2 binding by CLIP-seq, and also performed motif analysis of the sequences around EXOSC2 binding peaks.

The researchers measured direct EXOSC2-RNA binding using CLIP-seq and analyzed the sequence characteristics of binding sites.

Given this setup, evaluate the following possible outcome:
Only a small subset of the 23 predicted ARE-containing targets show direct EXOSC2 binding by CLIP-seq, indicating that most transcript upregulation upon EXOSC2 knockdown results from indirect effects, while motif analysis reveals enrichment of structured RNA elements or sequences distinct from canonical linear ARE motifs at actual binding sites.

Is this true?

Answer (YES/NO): NO